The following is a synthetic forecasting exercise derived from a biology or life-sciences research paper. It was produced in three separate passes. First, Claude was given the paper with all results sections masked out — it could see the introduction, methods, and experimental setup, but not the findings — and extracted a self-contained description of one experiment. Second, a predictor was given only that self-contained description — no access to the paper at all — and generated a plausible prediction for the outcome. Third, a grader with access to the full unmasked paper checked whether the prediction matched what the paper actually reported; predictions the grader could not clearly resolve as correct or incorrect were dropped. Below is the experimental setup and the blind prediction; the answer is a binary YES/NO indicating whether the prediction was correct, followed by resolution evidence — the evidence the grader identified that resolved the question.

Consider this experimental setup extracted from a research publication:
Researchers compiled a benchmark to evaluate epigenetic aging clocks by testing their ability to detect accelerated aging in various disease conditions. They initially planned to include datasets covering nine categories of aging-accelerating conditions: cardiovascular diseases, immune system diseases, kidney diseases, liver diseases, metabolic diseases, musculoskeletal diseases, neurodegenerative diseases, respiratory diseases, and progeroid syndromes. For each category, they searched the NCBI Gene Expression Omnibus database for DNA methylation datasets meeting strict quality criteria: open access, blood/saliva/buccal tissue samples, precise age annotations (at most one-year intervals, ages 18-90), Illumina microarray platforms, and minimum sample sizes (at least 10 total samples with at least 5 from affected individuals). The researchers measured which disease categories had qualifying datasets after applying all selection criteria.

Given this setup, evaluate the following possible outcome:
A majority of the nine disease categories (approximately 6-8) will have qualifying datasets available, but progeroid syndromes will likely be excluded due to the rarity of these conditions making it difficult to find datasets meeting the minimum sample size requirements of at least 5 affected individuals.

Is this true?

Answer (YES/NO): NO